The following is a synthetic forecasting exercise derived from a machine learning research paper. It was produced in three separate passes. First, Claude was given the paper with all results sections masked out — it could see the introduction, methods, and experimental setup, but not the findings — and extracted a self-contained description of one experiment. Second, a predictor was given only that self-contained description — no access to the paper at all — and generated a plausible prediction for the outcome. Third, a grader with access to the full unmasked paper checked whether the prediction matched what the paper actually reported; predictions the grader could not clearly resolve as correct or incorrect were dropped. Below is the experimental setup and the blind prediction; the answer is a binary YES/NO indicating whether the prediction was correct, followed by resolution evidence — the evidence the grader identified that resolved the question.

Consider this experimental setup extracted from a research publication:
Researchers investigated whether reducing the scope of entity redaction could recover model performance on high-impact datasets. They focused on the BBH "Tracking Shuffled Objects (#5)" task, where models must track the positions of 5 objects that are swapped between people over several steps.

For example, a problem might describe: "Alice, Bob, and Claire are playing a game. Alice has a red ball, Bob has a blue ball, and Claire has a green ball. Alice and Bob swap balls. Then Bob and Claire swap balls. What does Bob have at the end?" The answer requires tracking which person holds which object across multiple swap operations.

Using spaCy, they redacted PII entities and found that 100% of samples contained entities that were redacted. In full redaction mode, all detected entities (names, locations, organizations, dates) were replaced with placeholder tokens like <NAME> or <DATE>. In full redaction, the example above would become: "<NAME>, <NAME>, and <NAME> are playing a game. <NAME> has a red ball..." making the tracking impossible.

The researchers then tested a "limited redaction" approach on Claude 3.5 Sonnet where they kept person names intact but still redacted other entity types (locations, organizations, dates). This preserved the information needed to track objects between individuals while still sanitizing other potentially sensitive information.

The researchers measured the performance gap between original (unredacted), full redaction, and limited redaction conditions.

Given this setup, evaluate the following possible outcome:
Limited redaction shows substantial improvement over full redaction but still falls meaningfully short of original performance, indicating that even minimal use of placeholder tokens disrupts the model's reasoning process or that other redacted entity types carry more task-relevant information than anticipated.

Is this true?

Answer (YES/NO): NO